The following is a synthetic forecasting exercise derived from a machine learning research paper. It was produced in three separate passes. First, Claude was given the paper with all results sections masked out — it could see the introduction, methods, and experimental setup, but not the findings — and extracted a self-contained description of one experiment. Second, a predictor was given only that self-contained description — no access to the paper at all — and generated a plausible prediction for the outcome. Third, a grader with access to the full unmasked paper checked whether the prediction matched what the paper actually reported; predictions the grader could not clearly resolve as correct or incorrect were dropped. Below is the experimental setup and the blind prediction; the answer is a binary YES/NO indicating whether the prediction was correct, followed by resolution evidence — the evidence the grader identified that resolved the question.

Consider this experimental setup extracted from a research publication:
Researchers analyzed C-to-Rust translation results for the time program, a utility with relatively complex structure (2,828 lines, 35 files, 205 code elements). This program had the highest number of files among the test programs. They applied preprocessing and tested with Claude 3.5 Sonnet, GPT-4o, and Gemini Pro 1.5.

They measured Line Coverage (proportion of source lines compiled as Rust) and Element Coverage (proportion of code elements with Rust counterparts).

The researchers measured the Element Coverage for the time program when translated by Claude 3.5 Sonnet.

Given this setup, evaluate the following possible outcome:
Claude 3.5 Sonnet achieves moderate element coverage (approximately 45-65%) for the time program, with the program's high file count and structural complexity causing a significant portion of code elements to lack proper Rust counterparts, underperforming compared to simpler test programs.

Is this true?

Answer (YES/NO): NO